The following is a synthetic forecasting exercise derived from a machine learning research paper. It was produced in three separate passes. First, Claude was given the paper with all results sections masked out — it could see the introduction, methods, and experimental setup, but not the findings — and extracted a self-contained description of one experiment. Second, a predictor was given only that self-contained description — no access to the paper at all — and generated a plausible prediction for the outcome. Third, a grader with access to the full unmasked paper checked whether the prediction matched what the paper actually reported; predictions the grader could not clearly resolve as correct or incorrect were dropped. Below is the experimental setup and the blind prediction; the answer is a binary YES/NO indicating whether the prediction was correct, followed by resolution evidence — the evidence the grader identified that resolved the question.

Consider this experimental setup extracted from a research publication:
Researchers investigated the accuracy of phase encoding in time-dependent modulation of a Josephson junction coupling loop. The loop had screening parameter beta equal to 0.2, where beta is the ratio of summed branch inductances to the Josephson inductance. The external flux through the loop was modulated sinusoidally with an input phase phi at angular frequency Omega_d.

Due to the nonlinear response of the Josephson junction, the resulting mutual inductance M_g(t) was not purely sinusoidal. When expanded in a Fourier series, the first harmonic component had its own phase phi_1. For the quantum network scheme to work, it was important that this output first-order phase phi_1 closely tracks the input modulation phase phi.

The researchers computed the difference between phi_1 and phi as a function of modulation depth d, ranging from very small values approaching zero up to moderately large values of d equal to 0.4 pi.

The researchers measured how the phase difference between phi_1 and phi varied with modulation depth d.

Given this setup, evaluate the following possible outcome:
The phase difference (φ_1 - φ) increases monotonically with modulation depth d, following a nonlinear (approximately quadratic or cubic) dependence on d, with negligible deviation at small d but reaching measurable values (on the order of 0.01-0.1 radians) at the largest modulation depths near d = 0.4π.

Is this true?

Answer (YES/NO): NO